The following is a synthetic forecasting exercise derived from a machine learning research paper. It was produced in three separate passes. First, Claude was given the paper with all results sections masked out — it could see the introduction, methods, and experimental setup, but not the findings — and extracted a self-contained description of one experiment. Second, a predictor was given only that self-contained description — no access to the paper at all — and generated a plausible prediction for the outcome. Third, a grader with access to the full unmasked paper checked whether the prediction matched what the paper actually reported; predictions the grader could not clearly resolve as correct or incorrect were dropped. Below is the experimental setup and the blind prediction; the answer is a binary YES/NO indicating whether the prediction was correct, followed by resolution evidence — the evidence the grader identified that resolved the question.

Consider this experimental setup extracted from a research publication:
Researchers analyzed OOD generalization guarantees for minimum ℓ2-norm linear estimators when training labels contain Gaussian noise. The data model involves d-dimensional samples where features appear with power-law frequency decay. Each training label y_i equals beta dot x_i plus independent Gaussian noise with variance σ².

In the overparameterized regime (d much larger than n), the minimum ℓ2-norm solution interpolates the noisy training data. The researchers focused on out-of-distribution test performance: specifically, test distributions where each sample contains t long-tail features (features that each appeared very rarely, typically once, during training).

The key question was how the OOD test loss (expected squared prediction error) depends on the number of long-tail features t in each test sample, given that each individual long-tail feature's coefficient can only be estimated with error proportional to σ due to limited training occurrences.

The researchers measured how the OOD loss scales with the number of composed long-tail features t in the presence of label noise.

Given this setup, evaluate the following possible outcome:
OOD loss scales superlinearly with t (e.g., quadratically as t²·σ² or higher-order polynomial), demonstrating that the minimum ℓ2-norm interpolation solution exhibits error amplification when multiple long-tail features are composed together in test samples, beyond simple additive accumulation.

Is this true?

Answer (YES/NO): NO